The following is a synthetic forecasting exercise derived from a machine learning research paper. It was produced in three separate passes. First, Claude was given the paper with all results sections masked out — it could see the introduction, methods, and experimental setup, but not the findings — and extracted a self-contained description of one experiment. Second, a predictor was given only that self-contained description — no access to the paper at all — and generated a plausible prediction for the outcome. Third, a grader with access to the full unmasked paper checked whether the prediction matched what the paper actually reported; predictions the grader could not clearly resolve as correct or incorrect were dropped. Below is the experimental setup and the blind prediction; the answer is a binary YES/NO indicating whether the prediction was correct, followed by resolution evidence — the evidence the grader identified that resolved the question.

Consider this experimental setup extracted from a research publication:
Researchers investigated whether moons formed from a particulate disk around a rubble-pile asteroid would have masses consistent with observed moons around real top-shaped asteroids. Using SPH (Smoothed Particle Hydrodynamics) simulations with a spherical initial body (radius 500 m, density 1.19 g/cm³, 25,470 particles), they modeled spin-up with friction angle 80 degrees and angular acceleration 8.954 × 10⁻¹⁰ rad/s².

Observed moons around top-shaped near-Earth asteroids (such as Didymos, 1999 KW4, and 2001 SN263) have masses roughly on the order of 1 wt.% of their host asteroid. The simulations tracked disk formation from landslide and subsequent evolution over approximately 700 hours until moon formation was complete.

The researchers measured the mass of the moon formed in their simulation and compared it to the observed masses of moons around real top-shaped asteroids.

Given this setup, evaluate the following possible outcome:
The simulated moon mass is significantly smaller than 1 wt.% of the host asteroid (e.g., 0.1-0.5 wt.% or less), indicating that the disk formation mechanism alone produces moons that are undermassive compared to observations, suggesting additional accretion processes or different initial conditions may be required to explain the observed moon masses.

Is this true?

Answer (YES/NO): NO